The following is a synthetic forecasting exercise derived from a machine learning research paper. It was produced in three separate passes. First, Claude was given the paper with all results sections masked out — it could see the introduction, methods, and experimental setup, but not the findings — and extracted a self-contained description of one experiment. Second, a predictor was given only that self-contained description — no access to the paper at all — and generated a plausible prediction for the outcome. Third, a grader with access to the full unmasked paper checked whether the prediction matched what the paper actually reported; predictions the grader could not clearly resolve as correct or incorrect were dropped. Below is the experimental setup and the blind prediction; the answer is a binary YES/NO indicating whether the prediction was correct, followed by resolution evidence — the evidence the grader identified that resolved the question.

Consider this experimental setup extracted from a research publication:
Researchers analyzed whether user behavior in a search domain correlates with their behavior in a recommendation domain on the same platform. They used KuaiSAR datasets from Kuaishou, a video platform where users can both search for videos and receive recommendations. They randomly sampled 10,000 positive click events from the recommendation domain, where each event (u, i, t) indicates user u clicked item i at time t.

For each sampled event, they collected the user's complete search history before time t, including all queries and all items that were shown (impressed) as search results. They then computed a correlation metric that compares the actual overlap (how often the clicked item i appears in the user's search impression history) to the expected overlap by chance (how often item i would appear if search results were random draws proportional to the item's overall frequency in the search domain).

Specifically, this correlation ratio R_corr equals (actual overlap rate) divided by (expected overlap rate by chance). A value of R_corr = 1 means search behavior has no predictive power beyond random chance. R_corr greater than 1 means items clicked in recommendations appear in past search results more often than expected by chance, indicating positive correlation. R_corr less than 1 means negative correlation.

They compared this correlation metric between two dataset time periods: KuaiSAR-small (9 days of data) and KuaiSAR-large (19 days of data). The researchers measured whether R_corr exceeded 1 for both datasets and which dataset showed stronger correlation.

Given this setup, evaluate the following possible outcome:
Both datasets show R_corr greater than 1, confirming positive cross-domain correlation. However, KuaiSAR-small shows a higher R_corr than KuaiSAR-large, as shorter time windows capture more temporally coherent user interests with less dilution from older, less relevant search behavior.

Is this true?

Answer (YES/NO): YES